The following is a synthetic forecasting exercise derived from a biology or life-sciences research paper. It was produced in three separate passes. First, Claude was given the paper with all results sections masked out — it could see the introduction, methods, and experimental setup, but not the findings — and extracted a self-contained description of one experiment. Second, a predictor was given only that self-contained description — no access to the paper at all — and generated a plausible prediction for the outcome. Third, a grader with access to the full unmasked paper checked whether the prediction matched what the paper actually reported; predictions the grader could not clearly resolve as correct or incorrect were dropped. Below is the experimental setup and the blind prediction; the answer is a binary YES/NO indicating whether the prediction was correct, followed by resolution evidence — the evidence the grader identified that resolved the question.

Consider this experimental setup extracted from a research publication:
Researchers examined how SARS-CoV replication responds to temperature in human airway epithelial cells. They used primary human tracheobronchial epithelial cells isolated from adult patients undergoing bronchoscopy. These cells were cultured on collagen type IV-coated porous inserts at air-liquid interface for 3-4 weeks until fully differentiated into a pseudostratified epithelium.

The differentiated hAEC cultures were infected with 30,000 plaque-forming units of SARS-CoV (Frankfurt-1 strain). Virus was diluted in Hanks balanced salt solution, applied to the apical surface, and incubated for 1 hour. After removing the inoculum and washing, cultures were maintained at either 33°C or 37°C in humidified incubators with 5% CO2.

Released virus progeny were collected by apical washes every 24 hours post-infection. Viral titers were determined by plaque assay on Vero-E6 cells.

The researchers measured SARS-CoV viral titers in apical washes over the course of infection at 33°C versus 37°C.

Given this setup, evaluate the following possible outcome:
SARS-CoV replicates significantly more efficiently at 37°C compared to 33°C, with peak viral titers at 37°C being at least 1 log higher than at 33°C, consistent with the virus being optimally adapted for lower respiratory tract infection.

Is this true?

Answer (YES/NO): NO